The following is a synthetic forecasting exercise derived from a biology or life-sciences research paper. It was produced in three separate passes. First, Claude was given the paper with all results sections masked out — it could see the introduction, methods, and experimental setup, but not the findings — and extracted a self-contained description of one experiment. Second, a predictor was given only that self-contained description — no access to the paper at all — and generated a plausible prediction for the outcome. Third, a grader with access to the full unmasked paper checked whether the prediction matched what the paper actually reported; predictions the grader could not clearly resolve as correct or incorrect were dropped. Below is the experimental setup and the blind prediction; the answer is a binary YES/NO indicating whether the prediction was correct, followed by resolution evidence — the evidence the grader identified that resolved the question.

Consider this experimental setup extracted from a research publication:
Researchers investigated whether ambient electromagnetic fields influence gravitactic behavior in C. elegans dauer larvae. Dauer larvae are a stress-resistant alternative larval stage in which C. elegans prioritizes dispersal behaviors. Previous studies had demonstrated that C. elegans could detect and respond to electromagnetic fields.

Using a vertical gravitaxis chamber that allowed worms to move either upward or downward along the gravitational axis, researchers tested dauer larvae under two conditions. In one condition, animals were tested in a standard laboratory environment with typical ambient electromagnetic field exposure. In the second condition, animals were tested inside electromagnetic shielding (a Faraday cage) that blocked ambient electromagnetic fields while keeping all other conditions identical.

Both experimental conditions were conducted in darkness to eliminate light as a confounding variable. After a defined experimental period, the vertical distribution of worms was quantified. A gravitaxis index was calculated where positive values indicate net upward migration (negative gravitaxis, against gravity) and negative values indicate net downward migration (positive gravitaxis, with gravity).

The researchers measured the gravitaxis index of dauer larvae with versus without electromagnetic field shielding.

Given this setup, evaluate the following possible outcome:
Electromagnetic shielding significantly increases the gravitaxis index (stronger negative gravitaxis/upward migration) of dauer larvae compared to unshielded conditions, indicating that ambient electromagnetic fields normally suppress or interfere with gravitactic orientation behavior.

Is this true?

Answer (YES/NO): YES